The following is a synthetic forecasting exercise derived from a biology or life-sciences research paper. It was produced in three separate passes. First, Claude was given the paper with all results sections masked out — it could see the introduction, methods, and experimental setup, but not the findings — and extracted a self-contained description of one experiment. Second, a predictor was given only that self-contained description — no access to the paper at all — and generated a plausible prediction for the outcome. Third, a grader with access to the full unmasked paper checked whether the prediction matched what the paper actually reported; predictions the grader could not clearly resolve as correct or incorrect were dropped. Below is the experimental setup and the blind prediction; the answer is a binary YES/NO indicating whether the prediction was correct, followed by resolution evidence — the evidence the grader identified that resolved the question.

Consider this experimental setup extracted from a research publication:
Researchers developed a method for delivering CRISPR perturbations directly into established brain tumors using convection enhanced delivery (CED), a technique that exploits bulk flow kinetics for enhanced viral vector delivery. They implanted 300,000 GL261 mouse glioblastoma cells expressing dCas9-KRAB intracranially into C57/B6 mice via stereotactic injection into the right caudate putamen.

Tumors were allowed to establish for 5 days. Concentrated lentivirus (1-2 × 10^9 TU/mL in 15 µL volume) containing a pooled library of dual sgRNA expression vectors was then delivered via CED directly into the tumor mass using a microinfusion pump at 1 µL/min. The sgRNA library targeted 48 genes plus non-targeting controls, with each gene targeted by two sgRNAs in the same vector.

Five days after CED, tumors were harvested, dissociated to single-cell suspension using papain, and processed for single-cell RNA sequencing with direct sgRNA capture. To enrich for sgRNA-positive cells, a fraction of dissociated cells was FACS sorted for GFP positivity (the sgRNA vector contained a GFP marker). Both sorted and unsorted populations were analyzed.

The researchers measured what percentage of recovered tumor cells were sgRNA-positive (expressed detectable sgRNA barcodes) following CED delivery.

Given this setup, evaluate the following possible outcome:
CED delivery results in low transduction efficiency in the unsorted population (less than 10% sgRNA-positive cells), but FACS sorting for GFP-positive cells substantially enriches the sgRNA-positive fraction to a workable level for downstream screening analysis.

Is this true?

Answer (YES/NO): YES